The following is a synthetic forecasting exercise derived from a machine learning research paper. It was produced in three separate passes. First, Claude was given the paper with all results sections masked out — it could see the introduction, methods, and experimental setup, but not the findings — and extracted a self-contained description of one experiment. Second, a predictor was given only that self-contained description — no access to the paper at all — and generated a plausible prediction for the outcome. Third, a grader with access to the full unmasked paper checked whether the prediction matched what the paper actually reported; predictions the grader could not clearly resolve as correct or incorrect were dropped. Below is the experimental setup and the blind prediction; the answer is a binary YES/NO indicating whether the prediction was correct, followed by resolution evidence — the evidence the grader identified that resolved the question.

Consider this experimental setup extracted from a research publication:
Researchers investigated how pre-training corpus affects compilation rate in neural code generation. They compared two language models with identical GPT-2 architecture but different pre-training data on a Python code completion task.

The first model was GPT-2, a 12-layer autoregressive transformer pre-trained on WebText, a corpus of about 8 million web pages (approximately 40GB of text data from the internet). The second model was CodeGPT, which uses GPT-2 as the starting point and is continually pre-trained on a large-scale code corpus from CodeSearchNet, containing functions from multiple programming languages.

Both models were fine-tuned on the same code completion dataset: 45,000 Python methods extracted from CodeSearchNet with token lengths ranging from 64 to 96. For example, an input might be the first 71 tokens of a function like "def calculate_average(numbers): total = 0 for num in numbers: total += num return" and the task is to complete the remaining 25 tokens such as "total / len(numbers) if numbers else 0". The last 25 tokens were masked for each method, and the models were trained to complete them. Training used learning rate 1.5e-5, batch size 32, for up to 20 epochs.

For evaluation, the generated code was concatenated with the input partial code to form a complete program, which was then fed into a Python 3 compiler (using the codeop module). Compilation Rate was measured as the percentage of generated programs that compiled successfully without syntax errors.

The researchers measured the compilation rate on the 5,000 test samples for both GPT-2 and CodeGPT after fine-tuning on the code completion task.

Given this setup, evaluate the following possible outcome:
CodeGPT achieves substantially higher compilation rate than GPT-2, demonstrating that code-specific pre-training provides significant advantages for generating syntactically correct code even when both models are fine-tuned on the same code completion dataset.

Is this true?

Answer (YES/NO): NO